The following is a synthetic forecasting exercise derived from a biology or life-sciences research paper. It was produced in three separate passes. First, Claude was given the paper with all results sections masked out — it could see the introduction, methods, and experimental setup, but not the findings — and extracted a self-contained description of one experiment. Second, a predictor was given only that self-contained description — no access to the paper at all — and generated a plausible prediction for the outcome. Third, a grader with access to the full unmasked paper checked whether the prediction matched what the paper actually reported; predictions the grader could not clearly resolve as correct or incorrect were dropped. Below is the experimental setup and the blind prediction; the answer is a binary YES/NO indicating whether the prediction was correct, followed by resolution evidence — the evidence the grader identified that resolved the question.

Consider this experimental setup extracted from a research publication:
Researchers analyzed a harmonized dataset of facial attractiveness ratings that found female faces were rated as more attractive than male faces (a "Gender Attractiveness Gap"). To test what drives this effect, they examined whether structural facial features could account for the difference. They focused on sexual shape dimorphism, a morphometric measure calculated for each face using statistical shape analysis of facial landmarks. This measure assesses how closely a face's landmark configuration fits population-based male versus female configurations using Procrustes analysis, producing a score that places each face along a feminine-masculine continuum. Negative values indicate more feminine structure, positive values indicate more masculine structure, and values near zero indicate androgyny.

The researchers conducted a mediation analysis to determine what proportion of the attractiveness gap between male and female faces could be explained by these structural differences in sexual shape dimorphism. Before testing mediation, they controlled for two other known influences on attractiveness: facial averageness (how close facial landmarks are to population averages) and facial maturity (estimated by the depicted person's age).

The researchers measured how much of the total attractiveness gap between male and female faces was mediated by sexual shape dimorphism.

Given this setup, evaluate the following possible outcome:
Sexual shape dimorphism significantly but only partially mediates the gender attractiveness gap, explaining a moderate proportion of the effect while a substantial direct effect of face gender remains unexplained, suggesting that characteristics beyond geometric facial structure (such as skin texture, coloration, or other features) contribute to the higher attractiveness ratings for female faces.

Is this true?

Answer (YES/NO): NO